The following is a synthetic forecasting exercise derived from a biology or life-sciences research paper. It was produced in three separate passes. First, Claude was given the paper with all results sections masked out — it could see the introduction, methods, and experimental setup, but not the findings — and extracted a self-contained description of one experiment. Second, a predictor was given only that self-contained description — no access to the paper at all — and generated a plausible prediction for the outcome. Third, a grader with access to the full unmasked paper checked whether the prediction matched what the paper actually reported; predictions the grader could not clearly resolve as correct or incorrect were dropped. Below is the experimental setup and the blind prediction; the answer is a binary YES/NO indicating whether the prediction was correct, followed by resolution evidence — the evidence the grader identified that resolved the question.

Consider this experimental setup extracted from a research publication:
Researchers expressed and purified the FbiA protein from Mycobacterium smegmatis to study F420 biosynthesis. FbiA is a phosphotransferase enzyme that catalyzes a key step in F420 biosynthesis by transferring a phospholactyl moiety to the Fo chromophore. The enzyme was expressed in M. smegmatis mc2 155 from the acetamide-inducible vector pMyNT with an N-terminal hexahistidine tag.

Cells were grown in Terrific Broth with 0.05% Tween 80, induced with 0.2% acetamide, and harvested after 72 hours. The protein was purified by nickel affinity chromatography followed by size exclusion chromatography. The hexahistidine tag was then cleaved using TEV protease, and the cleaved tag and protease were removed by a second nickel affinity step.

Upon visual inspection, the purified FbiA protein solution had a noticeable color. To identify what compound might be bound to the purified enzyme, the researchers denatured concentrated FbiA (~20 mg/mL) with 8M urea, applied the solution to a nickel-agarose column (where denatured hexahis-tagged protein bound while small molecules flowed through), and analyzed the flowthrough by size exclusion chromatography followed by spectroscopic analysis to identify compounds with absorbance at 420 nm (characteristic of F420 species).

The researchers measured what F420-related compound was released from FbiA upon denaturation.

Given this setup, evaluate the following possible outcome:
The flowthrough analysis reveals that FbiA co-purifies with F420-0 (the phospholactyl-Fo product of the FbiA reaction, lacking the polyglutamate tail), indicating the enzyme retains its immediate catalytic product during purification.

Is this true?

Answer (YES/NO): NO